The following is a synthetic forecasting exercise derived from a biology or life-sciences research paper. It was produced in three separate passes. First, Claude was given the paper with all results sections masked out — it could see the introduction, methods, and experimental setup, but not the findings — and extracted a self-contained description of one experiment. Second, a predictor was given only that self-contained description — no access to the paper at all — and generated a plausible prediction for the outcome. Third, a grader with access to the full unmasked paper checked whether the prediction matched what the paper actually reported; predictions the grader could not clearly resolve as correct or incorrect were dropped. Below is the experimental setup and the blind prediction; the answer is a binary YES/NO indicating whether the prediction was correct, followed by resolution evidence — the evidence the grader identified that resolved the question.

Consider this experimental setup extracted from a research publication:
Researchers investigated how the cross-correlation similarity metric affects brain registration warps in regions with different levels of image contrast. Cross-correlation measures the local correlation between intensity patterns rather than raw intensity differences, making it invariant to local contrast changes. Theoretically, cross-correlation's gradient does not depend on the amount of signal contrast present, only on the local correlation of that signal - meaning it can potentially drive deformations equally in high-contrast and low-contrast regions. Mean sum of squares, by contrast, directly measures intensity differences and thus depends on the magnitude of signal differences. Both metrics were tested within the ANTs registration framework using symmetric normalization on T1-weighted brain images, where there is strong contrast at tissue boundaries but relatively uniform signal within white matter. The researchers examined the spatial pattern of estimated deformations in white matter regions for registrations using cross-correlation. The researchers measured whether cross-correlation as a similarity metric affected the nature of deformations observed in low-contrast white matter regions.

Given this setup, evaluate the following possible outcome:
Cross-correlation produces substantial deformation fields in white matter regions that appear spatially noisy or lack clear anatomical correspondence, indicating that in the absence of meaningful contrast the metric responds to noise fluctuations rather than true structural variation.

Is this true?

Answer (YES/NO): YES